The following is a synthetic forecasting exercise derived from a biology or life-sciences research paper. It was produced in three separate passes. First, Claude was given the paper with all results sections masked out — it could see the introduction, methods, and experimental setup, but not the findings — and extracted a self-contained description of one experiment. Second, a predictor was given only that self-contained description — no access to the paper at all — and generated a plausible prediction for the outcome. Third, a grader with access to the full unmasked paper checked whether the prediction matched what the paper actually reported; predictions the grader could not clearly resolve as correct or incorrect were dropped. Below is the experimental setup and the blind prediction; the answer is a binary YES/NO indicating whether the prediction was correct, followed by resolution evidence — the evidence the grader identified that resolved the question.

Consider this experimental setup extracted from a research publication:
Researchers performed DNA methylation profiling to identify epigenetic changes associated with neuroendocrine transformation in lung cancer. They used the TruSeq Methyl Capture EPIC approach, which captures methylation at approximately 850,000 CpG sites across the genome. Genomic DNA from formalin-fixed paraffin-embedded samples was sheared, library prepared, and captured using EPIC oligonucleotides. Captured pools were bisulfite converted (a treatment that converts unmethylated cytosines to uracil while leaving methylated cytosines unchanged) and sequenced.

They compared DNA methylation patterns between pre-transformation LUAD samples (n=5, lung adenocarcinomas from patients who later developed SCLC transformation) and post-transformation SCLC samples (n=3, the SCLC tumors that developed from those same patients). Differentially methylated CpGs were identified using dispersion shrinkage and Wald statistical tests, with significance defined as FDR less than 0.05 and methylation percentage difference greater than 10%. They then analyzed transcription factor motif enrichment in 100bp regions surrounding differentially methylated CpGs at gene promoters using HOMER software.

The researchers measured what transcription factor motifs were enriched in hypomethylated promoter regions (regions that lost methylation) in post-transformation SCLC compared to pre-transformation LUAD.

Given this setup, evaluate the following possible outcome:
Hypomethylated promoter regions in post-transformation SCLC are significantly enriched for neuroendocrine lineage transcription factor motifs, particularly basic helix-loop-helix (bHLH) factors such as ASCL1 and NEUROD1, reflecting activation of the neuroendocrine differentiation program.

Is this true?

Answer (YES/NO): YES